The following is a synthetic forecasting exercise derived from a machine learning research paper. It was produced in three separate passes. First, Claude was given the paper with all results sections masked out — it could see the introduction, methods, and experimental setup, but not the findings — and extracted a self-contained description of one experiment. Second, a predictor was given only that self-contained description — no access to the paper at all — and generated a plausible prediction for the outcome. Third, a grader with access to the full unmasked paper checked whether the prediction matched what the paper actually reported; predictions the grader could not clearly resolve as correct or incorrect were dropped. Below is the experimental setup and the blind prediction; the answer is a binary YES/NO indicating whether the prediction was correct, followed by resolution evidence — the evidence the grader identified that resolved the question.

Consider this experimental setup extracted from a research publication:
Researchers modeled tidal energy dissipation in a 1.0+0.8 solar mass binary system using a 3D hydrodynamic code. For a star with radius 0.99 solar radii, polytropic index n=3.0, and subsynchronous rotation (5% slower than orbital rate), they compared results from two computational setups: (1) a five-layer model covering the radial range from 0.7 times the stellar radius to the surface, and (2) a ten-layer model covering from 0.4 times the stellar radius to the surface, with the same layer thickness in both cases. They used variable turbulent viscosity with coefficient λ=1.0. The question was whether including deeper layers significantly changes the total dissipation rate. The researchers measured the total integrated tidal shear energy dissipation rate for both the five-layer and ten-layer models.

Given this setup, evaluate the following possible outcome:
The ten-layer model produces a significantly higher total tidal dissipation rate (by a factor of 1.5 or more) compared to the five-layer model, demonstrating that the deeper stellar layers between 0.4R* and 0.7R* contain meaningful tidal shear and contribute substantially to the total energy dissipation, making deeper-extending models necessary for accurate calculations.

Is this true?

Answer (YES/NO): NO